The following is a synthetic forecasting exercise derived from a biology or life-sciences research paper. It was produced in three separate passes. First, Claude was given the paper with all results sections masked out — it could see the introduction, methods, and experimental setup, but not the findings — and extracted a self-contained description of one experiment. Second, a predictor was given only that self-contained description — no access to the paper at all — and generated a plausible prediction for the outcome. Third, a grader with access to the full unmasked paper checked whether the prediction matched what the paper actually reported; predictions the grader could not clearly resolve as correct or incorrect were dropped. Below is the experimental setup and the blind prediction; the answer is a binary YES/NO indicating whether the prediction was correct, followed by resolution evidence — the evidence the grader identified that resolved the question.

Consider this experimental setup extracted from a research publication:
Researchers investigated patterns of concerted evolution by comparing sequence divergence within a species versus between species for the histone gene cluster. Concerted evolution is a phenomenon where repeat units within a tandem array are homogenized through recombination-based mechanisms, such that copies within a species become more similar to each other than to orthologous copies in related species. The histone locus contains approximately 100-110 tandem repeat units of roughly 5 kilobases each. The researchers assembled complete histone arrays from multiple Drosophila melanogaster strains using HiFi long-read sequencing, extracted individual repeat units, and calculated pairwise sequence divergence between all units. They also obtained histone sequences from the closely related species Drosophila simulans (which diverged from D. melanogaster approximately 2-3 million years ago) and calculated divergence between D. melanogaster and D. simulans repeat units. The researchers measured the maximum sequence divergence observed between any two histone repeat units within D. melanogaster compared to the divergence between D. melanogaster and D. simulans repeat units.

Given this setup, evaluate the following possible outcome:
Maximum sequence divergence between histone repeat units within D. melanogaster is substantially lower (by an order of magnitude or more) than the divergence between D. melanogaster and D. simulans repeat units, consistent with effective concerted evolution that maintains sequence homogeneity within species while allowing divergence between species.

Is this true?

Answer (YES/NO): NO